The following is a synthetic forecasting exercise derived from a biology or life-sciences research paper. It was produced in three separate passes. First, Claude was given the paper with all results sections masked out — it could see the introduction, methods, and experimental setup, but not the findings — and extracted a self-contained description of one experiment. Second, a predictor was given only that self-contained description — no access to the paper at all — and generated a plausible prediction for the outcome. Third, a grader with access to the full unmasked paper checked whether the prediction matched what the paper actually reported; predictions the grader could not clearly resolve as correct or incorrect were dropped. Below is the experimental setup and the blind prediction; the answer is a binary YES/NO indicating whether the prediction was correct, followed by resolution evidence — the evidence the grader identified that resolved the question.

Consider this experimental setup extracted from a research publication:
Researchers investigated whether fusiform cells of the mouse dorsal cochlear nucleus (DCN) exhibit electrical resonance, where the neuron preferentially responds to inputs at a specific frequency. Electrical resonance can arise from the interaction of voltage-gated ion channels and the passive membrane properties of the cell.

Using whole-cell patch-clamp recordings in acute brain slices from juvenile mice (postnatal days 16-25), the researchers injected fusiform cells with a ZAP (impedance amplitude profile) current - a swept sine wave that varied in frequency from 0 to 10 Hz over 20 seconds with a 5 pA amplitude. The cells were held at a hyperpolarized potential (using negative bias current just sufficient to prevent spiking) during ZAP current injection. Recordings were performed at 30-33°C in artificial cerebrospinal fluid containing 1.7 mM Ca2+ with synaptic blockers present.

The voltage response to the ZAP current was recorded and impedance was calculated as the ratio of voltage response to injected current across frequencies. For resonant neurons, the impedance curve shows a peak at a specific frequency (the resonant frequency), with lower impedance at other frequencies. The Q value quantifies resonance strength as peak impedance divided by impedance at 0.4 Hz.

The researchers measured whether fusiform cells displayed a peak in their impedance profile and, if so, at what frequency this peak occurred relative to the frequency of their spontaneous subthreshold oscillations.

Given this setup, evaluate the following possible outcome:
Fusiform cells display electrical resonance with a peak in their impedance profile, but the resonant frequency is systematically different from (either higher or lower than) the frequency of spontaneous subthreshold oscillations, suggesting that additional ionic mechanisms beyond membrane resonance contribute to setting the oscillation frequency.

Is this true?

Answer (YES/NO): NO